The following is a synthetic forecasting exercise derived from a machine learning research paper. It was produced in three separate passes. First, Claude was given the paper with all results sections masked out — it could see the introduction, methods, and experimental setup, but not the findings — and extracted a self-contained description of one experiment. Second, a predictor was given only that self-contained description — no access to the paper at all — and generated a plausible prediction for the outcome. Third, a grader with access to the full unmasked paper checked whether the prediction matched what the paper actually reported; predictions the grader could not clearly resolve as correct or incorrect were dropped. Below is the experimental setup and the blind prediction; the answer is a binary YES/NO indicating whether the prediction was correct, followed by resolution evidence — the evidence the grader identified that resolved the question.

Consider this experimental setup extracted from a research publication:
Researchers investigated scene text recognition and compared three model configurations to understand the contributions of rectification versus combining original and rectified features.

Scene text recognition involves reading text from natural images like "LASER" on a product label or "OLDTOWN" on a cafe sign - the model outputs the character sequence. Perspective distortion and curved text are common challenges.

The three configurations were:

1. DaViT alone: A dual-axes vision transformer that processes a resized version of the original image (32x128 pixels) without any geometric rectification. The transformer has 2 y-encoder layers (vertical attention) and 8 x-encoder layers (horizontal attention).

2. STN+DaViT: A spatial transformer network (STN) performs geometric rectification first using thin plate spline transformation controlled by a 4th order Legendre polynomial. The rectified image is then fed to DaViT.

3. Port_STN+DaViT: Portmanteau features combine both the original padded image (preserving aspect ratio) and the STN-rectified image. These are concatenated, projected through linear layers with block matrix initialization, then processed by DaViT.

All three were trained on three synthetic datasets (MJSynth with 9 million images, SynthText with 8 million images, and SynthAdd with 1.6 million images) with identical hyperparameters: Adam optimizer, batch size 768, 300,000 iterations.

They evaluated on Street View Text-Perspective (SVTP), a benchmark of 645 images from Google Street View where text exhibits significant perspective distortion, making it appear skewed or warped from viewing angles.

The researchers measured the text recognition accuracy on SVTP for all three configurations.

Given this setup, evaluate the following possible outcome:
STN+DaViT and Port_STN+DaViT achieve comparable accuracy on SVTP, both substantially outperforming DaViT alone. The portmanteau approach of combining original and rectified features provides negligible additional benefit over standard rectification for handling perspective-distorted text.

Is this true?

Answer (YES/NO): NO